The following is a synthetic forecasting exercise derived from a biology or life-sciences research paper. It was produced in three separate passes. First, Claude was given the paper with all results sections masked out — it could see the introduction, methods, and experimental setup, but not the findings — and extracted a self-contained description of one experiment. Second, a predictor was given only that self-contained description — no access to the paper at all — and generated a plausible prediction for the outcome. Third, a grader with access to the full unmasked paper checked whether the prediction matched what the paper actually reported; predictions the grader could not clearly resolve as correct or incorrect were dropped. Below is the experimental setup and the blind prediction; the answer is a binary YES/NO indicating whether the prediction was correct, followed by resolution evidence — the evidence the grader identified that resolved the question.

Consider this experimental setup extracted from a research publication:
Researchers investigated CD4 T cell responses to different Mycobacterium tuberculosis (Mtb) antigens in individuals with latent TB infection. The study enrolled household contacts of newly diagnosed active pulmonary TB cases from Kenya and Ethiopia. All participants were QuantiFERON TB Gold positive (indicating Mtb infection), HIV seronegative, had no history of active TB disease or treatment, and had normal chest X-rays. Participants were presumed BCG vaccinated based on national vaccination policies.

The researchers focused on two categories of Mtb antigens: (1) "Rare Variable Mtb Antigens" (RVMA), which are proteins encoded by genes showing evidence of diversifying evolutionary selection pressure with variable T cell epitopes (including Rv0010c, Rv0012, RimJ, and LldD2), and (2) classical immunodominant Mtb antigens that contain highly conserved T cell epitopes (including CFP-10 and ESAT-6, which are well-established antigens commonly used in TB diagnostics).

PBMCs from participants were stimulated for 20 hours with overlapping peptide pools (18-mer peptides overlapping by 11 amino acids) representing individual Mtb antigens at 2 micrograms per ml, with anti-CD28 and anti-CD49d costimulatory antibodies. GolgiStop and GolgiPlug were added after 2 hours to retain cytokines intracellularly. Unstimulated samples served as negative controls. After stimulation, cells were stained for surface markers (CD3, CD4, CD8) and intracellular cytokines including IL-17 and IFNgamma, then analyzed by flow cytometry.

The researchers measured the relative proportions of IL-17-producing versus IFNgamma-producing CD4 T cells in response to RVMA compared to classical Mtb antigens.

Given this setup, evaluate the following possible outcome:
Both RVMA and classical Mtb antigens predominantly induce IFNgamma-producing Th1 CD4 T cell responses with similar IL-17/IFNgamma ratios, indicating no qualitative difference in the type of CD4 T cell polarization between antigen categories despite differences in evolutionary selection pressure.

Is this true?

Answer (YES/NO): NO